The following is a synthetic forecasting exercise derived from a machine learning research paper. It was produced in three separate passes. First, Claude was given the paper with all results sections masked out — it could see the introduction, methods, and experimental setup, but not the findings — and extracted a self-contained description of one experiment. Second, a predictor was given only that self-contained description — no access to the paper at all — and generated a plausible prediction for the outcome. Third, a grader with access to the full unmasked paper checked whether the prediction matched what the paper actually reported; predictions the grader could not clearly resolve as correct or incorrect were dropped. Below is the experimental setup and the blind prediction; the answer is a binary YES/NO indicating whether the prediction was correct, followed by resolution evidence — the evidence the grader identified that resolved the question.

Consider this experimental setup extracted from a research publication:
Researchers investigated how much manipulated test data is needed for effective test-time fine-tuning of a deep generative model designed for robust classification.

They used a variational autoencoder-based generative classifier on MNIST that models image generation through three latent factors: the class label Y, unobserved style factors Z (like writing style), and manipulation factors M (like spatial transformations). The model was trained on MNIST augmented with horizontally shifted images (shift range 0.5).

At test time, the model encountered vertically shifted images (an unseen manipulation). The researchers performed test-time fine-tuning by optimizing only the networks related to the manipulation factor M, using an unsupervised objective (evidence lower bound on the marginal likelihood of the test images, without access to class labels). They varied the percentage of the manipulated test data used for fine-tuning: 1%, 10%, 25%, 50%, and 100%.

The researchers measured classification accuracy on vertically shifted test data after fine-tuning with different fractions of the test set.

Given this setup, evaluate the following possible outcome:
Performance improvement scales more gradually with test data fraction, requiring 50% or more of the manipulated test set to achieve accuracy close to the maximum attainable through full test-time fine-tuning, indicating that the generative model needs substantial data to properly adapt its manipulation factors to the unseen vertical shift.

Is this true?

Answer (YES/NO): NO